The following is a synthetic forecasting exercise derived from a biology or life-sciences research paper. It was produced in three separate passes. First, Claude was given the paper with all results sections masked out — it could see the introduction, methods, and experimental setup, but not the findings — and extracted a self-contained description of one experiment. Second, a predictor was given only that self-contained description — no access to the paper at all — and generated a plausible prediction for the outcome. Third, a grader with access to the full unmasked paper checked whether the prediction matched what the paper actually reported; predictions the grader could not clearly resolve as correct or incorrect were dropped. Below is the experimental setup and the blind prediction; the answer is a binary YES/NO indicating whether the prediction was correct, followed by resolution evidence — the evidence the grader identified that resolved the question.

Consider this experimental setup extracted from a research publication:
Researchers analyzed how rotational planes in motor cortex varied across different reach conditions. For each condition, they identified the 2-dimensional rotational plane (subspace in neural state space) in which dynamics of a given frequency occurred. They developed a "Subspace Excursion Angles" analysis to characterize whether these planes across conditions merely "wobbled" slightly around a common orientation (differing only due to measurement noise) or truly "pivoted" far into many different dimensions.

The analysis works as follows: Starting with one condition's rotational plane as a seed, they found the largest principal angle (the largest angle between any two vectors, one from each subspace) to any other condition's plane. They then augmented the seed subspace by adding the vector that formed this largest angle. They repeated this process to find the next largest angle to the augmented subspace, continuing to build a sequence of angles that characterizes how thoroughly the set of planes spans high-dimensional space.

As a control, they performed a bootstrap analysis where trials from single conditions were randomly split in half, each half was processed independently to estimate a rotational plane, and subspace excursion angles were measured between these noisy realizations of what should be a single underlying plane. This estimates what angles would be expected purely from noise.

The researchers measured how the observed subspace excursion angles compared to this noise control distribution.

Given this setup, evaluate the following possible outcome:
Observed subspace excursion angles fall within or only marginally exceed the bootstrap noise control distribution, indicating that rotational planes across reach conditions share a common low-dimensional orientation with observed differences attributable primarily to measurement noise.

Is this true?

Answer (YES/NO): NO